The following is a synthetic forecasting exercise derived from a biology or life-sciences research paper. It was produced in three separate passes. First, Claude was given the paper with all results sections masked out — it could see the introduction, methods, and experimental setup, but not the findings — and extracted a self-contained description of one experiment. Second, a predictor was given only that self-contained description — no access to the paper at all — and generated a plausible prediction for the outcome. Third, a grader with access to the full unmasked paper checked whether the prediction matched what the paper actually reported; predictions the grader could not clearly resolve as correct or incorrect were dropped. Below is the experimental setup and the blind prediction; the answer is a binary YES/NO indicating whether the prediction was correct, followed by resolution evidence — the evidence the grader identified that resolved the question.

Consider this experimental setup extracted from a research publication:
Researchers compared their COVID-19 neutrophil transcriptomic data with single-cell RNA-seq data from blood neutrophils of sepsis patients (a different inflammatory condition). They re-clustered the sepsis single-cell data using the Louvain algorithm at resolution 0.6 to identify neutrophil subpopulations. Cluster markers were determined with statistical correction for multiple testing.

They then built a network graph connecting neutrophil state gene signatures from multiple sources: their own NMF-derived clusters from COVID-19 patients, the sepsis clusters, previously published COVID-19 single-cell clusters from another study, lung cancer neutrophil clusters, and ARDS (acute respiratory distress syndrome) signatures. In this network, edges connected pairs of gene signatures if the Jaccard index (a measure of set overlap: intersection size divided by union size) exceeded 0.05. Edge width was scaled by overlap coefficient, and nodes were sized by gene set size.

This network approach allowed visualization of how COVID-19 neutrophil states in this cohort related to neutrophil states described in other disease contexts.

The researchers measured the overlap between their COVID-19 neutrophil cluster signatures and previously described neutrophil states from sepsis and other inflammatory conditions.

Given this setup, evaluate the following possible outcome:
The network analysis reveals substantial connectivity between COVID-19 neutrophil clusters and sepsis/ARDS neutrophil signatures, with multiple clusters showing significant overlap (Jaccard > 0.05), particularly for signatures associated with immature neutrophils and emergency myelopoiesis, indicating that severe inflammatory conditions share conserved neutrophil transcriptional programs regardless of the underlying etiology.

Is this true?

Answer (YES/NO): YES